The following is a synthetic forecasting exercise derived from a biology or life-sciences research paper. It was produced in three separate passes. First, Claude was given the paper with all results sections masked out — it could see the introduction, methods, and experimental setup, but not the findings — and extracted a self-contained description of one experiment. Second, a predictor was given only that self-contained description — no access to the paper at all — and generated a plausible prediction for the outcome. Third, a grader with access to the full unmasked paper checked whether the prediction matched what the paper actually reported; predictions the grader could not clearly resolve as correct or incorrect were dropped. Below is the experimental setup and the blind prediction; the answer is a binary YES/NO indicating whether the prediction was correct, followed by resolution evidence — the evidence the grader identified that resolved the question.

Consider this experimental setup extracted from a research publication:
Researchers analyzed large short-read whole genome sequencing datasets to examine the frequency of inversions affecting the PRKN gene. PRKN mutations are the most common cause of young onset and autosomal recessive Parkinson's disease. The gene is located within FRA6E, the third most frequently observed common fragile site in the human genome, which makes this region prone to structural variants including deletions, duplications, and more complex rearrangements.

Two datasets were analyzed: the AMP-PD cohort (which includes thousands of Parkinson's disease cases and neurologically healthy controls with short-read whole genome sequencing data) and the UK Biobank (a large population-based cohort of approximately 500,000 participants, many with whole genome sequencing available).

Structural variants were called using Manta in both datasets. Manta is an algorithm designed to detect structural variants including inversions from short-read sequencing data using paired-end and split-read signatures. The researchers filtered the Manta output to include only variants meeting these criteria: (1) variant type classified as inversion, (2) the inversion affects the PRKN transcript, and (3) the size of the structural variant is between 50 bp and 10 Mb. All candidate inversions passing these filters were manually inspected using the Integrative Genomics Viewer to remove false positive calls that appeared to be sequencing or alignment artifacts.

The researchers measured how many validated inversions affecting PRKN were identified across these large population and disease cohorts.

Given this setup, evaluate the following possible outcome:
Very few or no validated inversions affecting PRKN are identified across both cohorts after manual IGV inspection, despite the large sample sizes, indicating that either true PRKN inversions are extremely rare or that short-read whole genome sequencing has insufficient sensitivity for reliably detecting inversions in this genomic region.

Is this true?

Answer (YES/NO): YES